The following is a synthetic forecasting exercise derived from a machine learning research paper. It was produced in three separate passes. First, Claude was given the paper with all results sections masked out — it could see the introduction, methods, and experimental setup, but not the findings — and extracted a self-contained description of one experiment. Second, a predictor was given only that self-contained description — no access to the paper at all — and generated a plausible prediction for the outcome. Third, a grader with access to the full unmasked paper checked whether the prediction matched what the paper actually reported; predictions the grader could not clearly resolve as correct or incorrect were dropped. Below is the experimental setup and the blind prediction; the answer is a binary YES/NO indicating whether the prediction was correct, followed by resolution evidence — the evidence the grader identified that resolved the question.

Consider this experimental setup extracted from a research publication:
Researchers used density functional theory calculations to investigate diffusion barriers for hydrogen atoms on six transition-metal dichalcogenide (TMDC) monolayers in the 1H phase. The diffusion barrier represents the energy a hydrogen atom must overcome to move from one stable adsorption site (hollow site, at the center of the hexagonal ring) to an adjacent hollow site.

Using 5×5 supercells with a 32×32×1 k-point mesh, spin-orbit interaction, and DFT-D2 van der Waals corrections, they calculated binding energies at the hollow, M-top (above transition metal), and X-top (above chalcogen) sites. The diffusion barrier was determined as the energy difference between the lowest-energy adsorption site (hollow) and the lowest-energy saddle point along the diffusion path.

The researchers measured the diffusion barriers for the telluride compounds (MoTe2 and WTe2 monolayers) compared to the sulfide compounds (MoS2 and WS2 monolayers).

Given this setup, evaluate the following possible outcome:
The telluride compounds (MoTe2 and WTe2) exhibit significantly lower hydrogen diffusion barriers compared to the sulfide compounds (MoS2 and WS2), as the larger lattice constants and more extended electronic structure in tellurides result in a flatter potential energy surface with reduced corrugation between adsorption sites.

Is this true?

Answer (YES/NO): NO